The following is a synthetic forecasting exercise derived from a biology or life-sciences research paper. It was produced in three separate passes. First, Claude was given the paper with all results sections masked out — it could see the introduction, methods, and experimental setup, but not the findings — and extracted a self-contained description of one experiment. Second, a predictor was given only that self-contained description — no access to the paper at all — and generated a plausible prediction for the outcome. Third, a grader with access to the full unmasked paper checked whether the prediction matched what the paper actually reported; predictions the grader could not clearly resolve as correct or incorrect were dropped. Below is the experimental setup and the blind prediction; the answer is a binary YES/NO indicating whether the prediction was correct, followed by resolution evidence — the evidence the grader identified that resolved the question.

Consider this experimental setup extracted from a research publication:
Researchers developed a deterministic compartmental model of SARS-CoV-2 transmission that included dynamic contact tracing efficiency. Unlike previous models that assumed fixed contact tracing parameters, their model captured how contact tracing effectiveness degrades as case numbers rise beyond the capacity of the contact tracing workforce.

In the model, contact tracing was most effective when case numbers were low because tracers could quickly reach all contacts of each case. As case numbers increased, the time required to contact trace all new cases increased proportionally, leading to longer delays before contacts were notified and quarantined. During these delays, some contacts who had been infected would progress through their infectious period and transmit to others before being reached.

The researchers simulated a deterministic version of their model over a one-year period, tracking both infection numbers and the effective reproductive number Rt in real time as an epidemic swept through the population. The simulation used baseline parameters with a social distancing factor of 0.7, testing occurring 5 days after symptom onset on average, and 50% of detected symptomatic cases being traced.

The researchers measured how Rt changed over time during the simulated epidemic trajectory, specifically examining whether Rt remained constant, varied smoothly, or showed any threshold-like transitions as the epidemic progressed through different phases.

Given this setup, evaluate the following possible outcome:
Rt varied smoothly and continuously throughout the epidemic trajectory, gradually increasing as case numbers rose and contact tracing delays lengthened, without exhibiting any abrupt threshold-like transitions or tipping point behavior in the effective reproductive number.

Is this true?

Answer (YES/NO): YES